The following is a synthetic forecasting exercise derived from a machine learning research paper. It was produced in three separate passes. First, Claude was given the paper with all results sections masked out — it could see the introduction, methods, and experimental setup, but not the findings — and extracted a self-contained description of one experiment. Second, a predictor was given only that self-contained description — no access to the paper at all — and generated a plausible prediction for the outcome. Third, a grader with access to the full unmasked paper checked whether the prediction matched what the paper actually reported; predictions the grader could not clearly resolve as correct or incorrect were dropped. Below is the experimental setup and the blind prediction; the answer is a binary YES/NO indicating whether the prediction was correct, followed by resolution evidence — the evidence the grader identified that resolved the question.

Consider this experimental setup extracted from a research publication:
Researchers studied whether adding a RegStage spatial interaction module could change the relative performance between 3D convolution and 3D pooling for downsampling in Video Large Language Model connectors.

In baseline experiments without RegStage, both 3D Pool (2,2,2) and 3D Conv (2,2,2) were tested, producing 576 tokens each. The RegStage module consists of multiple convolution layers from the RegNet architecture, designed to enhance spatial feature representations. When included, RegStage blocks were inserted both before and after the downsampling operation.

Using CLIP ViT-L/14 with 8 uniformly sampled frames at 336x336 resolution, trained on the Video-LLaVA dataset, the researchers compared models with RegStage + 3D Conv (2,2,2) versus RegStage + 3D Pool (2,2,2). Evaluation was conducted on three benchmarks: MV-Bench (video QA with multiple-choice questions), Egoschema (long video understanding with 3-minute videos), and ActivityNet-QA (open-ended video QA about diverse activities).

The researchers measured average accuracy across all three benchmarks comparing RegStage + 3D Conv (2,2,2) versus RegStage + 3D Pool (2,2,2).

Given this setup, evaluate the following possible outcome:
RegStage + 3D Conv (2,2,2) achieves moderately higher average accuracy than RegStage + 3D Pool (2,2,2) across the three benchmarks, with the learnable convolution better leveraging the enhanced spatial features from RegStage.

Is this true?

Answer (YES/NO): YES